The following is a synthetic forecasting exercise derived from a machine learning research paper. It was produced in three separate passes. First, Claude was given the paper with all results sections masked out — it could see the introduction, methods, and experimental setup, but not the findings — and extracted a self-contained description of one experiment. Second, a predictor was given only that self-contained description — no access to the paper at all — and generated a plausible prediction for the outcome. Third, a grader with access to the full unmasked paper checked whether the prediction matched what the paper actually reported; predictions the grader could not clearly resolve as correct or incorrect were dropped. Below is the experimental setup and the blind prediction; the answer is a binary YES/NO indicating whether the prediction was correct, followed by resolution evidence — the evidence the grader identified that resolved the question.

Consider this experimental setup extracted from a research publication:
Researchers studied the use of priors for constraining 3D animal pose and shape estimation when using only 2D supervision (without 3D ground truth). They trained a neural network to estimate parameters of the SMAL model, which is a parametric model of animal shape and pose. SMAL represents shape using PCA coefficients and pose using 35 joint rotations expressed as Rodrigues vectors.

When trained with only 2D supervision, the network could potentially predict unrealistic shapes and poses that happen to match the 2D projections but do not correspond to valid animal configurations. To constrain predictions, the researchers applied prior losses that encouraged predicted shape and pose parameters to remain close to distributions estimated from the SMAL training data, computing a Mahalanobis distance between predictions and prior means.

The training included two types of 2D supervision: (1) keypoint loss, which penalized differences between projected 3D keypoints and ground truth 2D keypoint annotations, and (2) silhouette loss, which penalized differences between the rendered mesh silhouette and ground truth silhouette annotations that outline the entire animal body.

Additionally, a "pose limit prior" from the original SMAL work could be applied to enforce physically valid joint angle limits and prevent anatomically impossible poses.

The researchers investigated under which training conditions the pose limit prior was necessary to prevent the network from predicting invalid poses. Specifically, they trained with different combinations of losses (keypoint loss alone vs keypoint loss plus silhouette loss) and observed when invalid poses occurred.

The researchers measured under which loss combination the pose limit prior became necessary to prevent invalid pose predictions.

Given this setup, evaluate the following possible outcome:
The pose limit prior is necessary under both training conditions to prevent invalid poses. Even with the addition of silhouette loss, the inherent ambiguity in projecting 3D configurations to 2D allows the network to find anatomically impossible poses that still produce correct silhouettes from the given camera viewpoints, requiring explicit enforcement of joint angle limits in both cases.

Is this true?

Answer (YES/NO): NO